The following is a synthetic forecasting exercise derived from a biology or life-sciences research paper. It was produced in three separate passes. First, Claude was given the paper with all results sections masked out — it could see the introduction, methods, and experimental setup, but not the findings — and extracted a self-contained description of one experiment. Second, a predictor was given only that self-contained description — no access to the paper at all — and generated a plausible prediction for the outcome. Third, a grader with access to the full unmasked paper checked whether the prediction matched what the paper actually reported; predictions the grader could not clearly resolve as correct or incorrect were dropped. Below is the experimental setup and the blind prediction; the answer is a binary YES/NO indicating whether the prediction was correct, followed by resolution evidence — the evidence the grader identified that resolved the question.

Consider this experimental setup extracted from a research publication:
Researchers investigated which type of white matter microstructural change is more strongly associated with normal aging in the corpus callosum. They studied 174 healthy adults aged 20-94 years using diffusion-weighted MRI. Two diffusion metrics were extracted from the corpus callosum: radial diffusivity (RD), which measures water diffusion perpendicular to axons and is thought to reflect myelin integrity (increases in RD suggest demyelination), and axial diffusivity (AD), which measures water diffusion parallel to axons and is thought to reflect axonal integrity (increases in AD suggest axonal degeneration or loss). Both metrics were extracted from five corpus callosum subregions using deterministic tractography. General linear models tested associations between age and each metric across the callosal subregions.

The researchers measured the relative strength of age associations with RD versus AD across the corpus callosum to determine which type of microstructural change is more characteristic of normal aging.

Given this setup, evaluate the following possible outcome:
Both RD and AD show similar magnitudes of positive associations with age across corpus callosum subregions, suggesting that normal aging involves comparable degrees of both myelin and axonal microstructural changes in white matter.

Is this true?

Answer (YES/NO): NO